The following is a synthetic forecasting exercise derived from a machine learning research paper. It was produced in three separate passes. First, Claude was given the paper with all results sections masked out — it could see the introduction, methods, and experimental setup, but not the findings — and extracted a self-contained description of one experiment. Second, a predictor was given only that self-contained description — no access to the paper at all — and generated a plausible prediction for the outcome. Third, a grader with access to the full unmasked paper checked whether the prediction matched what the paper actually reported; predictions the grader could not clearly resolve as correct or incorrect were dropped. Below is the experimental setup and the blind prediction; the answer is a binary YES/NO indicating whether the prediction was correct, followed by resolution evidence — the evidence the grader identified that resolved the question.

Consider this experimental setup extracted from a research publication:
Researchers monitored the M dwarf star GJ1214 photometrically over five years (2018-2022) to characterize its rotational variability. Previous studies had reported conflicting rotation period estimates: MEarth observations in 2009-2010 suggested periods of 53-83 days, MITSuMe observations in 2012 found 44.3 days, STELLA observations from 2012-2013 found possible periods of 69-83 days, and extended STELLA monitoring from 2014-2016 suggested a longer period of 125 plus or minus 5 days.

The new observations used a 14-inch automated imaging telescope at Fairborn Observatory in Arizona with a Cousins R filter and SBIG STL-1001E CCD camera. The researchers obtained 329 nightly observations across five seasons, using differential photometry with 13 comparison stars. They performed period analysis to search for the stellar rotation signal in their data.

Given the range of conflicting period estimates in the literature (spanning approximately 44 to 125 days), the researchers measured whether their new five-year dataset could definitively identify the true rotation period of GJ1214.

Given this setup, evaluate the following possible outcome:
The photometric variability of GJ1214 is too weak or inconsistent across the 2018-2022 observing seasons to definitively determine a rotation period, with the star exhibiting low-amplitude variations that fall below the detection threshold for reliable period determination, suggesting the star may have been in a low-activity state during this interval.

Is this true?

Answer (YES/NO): NO